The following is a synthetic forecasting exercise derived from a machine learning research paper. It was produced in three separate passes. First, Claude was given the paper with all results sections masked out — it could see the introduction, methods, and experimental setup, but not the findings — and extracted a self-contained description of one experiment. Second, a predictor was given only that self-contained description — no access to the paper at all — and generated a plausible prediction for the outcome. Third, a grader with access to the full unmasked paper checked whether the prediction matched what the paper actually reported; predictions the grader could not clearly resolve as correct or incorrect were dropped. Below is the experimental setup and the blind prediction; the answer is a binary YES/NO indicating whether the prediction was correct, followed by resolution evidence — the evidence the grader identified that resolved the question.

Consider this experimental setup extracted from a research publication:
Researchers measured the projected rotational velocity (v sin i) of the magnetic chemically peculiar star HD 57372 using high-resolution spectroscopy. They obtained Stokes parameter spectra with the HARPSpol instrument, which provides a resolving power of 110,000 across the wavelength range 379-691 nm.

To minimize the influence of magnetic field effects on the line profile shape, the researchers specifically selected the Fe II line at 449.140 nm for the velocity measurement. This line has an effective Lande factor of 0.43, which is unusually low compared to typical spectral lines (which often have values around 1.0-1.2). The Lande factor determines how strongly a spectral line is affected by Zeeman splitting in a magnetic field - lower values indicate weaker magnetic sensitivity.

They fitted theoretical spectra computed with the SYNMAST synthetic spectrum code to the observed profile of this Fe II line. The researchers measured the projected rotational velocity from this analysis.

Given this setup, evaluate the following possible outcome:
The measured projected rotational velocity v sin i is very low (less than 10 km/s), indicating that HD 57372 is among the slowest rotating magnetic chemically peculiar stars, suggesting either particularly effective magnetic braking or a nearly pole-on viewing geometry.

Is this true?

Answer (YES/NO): NO